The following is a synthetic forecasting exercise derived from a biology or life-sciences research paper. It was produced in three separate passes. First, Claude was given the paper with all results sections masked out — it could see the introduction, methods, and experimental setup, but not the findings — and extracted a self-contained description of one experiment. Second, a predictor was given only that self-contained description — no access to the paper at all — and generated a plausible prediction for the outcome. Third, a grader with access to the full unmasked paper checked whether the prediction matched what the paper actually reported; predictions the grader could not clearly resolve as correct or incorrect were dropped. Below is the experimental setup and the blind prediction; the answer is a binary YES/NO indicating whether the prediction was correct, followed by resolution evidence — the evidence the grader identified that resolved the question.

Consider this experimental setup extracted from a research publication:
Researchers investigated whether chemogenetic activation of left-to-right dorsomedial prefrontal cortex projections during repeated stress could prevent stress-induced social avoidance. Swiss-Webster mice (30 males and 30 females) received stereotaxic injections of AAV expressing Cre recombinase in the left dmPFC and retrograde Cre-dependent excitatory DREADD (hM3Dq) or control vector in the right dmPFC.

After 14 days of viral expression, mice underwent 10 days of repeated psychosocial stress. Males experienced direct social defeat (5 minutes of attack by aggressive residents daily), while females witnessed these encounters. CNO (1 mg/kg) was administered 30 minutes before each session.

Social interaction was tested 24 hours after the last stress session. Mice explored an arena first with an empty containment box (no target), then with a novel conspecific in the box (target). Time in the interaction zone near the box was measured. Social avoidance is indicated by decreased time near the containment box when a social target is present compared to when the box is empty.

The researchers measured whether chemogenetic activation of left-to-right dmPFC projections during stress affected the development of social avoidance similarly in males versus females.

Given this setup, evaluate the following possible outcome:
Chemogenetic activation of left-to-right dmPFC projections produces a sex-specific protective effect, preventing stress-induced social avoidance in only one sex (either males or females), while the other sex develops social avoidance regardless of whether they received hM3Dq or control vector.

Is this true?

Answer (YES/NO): NO